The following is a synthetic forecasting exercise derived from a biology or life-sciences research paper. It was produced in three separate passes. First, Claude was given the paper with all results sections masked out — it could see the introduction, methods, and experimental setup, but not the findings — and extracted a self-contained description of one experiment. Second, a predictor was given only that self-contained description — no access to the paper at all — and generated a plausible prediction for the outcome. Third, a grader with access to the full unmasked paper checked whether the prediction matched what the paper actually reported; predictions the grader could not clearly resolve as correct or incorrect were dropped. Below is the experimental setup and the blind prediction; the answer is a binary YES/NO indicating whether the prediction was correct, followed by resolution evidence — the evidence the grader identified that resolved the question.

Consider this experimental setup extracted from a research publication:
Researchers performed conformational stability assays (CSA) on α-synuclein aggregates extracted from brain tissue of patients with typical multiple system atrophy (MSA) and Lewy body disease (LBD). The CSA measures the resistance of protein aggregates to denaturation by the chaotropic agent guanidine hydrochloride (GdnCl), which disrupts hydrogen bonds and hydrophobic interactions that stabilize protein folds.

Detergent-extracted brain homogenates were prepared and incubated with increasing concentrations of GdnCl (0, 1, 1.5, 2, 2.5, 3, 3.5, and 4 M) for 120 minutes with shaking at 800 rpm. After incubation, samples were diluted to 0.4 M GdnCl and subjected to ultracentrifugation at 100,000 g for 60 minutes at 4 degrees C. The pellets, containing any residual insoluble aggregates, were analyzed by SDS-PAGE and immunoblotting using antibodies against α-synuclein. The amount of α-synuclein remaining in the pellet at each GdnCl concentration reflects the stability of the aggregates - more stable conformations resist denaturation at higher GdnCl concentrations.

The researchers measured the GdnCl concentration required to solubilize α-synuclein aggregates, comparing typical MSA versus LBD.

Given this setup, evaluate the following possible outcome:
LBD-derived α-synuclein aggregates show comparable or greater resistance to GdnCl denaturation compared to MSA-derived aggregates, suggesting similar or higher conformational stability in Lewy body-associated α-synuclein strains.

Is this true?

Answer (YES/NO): YES